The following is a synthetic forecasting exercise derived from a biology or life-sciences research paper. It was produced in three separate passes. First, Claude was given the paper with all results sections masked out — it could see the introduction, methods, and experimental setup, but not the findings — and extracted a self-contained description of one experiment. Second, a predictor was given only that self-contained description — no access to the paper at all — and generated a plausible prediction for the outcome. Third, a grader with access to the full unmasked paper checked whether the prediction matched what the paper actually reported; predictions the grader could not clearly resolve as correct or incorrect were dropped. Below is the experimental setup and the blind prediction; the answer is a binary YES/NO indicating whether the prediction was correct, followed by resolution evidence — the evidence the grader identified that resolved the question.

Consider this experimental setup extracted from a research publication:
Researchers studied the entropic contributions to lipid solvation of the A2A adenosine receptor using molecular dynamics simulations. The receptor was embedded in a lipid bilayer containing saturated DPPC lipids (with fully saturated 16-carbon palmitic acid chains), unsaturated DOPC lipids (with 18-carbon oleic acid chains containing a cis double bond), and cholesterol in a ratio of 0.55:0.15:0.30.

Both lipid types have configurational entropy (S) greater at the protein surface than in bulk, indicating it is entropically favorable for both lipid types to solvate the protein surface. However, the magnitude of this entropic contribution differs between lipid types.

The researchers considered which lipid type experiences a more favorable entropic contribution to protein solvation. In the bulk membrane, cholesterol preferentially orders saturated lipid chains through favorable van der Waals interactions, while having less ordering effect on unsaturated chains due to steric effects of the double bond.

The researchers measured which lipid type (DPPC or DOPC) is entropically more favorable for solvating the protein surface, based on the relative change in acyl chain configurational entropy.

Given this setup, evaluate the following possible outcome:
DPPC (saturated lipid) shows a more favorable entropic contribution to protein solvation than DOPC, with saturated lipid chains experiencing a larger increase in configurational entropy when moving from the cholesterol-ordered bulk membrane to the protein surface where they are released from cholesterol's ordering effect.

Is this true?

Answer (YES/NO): YES